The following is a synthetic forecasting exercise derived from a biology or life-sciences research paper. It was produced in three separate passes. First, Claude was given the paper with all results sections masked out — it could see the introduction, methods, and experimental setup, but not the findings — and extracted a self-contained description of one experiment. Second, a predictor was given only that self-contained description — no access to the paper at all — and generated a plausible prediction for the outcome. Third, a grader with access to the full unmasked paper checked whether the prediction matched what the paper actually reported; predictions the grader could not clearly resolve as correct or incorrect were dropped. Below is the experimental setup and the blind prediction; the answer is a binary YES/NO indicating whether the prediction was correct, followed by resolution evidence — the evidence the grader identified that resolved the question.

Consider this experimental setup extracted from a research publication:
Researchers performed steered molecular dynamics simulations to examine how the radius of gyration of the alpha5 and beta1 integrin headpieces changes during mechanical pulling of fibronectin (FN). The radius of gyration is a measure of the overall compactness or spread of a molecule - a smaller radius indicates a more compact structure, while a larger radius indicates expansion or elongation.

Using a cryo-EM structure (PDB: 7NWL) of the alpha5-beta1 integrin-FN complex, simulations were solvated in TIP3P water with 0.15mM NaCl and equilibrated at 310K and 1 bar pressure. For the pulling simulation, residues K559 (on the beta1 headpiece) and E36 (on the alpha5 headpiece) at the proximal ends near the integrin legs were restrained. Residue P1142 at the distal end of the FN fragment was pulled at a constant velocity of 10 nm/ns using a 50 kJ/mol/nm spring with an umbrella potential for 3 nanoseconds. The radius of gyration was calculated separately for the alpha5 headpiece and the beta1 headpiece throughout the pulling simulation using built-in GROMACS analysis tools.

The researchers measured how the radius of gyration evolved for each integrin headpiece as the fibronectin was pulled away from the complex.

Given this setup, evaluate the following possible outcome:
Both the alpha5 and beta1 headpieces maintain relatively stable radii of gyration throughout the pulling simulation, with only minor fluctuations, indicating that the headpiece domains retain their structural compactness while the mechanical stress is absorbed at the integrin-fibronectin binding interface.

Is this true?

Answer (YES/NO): NO